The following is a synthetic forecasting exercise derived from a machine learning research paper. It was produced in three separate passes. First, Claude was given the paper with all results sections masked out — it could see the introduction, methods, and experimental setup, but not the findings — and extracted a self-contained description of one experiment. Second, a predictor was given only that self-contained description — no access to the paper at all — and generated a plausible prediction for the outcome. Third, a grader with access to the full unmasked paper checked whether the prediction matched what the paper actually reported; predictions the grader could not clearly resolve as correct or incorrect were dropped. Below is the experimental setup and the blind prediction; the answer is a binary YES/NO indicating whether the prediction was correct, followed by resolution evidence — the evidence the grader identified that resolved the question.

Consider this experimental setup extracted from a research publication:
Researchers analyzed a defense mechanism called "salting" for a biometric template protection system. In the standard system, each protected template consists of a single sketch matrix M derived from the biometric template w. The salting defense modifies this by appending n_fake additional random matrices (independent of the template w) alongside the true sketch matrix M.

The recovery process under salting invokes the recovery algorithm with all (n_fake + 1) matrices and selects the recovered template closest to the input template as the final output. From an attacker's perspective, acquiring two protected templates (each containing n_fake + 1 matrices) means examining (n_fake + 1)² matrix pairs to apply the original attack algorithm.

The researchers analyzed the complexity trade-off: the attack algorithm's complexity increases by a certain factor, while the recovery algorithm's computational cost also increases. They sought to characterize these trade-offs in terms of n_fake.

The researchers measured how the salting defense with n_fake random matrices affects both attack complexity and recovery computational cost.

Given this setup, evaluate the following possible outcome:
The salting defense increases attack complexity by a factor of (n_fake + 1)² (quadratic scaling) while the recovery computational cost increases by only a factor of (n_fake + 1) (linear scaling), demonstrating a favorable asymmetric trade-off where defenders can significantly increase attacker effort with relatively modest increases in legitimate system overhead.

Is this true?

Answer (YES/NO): YES